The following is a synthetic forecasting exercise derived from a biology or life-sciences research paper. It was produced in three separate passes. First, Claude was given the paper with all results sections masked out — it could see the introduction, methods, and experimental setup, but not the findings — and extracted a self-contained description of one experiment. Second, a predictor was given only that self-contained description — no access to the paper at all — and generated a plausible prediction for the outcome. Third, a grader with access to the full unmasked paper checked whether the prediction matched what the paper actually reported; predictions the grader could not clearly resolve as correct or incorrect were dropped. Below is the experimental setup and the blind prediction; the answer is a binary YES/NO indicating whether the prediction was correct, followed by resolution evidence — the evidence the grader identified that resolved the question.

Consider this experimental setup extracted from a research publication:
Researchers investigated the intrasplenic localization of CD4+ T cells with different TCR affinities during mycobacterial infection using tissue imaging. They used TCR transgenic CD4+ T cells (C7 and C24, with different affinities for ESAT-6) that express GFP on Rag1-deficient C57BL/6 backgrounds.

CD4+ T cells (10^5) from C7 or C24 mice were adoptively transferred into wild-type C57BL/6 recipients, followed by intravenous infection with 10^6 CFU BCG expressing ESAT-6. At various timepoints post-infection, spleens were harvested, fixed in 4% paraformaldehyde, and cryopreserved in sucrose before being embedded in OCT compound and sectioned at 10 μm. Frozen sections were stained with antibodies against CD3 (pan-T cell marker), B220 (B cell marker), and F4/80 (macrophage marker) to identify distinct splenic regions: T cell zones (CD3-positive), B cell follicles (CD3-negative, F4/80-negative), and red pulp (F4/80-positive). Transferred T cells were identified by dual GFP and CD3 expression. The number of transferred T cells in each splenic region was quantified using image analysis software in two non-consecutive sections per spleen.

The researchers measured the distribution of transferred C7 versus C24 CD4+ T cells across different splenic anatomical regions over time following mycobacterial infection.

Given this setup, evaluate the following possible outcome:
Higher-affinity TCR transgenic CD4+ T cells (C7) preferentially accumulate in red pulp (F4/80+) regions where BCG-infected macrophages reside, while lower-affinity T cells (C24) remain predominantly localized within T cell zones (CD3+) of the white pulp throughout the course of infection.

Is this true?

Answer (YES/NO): NO